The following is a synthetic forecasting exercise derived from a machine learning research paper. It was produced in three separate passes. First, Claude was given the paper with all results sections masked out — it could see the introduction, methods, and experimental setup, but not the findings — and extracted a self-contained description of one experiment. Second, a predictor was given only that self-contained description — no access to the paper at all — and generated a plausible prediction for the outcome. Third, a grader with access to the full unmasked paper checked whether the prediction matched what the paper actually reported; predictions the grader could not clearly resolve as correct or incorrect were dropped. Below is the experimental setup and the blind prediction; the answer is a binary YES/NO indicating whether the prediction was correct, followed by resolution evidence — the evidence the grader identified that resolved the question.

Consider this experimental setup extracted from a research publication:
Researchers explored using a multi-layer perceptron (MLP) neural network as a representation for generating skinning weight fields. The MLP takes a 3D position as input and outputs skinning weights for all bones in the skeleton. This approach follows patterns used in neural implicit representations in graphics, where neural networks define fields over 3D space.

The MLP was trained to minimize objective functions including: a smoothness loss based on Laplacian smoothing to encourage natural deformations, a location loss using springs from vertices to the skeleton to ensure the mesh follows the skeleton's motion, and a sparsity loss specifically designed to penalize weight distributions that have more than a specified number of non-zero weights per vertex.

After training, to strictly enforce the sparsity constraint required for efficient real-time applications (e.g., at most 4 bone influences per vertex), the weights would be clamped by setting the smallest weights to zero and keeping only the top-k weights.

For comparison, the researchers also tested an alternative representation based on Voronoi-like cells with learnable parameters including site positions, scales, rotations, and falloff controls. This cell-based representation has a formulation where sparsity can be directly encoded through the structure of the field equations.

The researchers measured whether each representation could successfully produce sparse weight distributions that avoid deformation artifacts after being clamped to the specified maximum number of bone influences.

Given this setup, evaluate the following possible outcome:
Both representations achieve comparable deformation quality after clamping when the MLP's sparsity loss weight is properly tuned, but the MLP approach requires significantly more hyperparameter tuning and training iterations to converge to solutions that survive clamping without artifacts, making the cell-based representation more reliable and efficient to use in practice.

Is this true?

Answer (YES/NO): NO